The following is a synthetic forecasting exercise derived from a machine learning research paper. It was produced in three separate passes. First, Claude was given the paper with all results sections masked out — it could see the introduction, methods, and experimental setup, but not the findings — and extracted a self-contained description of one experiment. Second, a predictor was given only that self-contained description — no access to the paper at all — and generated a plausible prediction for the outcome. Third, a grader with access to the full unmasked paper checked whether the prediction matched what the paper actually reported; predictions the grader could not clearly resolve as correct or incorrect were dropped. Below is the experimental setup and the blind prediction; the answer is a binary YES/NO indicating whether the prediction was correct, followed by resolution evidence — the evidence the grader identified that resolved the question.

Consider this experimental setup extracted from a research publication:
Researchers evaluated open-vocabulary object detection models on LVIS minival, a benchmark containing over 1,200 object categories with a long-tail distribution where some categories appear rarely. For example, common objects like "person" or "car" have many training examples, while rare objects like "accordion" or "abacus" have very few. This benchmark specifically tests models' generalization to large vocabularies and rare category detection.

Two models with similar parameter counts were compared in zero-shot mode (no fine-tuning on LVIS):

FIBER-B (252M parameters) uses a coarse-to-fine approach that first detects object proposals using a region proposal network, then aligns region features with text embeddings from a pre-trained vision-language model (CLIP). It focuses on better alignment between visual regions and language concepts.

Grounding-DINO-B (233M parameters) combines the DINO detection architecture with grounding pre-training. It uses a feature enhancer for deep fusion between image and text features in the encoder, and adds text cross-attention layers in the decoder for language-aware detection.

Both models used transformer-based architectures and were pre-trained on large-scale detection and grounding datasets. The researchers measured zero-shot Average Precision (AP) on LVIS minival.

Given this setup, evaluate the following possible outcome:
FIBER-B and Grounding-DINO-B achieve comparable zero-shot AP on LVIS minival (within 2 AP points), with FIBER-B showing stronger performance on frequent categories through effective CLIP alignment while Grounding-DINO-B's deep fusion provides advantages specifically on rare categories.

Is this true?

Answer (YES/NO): NO